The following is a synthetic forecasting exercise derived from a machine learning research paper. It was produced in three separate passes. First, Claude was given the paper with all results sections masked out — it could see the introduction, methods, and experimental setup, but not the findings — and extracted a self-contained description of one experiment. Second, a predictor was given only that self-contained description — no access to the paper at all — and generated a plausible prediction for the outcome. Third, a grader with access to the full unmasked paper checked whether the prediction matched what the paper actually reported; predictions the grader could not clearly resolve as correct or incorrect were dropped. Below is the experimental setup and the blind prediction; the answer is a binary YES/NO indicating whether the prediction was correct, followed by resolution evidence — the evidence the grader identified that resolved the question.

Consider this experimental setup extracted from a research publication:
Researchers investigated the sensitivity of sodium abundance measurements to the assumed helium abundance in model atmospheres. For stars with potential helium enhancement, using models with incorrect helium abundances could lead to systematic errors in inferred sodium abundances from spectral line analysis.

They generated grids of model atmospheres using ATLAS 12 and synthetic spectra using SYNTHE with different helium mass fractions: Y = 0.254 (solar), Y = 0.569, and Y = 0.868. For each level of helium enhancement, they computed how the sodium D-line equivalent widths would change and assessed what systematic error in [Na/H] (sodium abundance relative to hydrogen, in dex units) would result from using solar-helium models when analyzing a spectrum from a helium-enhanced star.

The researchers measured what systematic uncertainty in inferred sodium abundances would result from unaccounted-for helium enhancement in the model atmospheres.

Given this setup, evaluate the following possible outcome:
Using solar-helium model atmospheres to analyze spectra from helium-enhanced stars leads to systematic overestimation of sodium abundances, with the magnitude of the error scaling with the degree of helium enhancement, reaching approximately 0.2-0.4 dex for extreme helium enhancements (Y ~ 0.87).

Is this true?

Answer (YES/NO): NO